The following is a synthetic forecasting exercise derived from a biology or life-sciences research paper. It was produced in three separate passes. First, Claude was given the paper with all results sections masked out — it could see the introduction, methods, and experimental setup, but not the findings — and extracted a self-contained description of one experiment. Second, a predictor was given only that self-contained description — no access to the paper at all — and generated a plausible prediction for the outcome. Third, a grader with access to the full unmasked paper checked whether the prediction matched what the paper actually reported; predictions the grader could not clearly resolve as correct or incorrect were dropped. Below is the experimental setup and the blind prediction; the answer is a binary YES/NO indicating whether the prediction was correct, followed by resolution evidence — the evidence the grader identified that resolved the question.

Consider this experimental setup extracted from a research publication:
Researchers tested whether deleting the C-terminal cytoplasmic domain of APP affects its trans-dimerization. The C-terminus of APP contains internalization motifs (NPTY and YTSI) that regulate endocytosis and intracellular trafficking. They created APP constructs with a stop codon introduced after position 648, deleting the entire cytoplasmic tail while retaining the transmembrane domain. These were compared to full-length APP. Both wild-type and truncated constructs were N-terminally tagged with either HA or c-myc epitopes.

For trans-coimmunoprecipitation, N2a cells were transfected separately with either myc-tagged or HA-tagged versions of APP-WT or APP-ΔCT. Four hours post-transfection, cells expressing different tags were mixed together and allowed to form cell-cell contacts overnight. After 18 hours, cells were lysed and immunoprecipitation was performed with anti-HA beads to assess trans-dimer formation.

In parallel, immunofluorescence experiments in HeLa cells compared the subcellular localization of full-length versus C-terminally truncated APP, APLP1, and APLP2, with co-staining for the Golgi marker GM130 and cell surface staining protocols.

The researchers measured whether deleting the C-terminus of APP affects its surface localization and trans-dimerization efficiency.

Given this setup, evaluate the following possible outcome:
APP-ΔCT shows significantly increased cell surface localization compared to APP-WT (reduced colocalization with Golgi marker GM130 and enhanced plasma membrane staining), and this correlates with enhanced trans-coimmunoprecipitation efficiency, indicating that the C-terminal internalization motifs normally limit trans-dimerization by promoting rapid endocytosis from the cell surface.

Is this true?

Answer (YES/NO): YES